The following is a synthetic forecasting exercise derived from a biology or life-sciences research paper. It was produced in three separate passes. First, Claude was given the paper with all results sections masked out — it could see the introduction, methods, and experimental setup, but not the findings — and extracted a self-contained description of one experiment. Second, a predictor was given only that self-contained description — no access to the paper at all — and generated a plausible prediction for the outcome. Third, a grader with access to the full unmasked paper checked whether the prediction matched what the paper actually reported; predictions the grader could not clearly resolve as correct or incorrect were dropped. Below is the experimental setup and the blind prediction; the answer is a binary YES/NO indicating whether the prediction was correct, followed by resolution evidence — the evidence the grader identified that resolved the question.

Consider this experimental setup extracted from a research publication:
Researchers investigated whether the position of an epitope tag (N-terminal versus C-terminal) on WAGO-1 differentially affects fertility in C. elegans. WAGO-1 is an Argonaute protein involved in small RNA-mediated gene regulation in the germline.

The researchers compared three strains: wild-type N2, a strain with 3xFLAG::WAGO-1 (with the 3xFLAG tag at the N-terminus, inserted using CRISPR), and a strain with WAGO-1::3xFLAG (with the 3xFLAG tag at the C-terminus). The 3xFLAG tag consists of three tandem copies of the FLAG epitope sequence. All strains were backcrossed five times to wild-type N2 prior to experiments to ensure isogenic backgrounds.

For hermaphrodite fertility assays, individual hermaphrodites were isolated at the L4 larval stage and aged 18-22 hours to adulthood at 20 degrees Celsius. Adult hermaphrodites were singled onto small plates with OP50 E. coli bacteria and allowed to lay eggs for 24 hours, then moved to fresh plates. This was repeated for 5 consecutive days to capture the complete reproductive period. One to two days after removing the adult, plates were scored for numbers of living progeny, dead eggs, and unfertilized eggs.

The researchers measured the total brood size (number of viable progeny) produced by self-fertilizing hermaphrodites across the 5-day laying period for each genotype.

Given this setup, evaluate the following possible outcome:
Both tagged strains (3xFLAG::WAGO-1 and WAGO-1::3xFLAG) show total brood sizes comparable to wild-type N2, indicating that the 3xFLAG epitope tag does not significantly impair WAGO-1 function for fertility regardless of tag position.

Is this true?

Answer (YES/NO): NO